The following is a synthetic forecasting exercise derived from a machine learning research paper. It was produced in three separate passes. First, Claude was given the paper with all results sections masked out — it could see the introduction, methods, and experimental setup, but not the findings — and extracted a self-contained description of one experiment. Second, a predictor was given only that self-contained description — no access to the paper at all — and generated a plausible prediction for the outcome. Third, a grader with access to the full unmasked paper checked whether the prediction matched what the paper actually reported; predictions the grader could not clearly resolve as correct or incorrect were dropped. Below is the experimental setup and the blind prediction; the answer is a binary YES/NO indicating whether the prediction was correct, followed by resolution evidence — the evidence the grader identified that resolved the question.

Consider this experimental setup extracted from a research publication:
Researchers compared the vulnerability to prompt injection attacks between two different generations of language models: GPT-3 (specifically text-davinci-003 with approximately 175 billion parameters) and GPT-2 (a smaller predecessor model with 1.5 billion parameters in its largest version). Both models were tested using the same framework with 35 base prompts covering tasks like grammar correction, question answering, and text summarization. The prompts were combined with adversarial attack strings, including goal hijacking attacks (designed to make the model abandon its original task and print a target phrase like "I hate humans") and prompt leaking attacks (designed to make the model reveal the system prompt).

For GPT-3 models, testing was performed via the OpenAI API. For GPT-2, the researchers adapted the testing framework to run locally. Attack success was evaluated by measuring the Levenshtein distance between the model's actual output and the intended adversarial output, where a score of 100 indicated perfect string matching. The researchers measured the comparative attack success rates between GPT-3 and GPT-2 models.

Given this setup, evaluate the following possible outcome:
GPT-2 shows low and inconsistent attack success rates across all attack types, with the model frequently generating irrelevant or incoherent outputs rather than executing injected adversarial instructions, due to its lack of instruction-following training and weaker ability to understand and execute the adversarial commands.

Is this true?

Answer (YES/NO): NO